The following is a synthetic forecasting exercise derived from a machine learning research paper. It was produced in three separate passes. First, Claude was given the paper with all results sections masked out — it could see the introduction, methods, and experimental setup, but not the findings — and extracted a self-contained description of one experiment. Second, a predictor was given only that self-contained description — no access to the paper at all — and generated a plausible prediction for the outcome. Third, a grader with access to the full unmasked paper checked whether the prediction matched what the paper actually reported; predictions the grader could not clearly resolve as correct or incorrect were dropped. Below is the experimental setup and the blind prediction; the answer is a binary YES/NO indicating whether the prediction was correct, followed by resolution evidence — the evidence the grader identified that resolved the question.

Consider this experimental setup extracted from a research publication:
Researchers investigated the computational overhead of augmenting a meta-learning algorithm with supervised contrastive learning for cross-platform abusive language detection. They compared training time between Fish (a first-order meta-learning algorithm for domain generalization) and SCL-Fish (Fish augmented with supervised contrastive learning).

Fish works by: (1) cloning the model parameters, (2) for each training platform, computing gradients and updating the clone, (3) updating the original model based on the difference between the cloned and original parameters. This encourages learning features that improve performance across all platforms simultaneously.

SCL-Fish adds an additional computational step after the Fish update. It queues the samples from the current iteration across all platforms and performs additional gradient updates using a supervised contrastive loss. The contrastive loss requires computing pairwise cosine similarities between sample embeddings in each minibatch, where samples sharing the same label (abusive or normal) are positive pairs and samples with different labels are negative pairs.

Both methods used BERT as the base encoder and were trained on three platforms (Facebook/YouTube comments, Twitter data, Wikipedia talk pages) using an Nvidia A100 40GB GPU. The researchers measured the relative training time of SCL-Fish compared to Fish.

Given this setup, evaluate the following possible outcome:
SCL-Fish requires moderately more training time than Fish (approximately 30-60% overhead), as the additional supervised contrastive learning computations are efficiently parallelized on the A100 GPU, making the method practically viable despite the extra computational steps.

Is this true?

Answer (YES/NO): NO